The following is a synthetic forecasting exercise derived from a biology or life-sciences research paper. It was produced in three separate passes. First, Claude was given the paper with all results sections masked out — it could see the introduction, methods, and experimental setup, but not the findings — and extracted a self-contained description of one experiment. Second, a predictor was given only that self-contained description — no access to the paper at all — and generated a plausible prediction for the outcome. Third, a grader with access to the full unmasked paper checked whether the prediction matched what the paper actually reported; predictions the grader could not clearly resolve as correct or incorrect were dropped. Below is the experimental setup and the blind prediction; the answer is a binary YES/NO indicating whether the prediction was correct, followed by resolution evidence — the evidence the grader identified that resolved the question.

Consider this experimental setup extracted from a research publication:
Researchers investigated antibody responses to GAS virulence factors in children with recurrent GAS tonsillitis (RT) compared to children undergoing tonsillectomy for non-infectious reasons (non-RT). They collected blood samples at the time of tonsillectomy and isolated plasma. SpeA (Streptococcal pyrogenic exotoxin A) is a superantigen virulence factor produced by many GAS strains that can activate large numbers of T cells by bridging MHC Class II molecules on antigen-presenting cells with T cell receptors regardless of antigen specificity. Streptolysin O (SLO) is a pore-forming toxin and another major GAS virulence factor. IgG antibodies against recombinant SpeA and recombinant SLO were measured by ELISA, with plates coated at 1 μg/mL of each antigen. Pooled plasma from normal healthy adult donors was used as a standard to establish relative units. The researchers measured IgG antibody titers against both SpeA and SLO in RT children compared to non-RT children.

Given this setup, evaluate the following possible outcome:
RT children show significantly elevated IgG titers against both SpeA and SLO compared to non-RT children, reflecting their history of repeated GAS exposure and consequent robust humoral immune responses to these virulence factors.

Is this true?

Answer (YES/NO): NO